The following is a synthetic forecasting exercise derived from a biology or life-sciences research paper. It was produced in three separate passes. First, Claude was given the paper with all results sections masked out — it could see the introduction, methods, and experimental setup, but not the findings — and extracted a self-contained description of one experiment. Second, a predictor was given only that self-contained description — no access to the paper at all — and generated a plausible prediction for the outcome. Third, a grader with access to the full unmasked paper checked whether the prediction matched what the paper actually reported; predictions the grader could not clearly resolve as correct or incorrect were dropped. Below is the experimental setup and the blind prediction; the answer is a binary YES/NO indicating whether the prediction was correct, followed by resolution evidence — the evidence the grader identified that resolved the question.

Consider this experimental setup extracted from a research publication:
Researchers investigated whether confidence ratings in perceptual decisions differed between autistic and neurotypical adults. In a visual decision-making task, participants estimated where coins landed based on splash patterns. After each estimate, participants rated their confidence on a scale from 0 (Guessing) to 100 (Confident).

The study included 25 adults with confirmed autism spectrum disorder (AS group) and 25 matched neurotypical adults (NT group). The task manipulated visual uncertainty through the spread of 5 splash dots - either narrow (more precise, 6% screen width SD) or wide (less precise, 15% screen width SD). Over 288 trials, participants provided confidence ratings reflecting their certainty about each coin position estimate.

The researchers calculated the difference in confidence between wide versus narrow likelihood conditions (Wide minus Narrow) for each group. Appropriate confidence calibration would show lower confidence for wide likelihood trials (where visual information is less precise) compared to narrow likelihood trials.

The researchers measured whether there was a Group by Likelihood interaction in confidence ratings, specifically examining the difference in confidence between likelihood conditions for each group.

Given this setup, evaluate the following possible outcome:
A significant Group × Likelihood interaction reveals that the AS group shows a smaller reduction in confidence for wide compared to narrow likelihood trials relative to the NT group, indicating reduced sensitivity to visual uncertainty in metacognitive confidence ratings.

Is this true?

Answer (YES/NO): YES